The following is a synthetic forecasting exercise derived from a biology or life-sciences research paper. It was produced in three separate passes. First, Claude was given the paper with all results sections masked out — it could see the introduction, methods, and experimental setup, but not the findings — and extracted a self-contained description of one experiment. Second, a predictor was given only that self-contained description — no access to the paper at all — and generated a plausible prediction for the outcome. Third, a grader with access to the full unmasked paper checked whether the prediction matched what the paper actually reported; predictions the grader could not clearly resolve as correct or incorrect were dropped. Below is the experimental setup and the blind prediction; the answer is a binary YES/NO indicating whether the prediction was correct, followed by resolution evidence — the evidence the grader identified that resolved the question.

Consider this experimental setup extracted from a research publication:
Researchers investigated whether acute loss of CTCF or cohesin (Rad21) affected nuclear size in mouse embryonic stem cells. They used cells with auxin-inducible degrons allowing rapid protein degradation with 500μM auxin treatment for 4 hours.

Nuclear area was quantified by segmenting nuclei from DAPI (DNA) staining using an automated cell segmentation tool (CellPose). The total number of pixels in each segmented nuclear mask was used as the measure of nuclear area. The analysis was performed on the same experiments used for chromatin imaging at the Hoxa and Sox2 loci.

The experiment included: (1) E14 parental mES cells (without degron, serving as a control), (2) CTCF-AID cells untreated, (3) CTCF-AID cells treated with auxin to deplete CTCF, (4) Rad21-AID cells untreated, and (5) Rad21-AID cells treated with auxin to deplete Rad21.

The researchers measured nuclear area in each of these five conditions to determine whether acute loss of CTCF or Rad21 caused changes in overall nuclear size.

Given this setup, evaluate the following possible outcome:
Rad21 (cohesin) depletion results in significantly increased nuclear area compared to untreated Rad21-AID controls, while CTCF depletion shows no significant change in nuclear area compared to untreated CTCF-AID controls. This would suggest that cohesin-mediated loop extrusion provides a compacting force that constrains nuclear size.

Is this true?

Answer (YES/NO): NO